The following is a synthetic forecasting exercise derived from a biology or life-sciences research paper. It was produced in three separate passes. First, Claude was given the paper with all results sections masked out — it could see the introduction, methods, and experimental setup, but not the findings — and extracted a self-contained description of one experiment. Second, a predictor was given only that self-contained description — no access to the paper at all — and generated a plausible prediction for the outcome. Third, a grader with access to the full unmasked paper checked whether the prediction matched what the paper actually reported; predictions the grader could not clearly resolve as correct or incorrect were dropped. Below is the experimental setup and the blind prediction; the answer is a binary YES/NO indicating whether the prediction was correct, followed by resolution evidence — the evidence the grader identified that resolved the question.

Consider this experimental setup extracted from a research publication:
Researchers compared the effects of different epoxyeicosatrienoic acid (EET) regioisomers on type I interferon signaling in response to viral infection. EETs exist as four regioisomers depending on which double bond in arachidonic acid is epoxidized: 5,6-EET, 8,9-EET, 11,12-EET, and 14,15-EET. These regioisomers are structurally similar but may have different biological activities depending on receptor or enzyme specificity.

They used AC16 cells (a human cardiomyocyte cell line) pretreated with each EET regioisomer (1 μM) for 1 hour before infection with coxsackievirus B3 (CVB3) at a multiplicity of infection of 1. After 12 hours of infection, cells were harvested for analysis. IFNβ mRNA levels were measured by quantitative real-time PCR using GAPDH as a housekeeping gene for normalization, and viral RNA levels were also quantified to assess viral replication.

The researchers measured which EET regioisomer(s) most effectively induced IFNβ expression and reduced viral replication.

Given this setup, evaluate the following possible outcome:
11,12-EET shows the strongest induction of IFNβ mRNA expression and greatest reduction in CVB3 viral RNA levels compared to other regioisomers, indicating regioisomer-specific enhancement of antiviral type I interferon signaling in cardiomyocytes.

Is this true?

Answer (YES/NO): NO